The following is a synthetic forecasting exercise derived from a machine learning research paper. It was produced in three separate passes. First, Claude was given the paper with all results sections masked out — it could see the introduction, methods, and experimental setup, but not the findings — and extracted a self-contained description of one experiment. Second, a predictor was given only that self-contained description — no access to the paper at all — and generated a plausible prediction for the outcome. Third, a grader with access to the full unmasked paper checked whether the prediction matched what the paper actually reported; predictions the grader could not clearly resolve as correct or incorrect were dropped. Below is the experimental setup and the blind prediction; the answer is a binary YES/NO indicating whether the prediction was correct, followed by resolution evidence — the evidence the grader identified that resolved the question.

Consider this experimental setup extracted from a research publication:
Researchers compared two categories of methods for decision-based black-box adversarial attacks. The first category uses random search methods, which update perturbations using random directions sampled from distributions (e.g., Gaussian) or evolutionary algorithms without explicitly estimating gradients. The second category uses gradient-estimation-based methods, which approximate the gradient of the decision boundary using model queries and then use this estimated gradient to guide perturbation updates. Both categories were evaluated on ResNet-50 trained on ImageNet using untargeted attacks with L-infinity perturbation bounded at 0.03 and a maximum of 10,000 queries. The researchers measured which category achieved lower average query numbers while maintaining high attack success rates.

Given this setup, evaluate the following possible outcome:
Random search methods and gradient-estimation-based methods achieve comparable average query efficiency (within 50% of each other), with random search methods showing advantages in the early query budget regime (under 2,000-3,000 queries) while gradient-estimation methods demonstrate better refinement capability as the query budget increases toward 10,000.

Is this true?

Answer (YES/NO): NO